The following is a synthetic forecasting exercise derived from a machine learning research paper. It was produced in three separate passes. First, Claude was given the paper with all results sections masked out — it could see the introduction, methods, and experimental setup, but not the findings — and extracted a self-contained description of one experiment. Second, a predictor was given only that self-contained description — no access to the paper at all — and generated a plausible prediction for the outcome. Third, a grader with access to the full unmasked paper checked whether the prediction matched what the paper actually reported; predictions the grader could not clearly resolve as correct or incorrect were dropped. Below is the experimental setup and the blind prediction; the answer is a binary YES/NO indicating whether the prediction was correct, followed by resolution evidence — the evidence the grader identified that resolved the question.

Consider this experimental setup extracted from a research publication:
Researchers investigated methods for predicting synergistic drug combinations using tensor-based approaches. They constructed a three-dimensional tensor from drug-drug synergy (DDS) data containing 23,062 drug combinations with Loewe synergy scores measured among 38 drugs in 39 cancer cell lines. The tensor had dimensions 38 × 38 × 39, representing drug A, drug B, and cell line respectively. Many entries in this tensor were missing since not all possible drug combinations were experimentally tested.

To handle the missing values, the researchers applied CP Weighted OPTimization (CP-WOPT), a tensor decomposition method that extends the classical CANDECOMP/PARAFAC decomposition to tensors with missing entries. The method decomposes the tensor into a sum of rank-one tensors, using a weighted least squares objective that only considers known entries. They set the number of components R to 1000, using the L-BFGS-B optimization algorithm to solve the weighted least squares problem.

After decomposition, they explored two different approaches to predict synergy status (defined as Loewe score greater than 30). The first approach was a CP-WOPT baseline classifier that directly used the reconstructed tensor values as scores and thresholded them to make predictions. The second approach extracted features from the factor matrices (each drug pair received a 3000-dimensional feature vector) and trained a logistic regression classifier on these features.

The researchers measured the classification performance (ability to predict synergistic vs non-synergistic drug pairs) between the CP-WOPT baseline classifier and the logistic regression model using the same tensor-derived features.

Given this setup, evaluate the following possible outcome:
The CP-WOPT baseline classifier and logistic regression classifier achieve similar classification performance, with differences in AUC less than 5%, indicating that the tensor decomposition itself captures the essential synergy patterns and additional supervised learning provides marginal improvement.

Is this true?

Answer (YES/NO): NO